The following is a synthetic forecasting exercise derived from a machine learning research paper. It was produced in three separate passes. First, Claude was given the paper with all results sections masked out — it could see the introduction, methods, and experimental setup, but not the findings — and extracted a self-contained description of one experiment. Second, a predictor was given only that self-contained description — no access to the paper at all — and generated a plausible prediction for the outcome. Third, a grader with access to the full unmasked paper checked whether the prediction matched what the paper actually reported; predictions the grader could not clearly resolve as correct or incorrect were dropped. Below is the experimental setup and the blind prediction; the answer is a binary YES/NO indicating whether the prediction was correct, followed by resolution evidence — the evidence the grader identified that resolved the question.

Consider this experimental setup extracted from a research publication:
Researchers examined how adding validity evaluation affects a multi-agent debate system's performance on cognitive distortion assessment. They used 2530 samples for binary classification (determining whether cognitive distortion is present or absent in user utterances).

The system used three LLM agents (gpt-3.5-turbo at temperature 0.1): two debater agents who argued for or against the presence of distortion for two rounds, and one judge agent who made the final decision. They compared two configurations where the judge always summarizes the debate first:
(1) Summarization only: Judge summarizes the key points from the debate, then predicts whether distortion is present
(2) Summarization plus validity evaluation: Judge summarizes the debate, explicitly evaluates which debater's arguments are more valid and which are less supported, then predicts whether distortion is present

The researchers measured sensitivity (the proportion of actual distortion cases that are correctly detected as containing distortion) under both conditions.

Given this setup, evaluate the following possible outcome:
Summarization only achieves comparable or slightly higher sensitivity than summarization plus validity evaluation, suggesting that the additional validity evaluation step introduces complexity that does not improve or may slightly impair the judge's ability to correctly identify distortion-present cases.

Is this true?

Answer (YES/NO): NO